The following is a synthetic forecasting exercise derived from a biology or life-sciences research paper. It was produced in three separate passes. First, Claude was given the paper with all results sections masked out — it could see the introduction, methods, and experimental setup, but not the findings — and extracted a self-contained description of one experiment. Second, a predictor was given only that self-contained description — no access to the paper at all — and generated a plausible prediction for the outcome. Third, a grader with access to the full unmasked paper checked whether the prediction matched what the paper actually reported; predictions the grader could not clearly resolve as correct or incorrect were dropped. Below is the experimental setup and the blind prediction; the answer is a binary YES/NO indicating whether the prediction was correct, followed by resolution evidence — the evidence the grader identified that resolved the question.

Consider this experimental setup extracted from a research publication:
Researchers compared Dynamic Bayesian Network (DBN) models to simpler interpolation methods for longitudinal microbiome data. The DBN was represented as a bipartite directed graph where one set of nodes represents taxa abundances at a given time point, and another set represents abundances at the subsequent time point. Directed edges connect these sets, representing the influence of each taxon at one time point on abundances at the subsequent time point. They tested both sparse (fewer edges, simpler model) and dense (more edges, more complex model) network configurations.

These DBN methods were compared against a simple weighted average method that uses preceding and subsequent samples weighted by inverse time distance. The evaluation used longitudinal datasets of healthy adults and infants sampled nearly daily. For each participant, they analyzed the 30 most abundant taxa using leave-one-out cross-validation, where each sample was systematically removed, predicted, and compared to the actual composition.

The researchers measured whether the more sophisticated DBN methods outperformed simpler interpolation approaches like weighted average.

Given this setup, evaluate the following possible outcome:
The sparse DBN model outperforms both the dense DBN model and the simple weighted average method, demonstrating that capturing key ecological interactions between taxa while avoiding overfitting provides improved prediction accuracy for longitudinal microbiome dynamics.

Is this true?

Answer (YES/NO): NO